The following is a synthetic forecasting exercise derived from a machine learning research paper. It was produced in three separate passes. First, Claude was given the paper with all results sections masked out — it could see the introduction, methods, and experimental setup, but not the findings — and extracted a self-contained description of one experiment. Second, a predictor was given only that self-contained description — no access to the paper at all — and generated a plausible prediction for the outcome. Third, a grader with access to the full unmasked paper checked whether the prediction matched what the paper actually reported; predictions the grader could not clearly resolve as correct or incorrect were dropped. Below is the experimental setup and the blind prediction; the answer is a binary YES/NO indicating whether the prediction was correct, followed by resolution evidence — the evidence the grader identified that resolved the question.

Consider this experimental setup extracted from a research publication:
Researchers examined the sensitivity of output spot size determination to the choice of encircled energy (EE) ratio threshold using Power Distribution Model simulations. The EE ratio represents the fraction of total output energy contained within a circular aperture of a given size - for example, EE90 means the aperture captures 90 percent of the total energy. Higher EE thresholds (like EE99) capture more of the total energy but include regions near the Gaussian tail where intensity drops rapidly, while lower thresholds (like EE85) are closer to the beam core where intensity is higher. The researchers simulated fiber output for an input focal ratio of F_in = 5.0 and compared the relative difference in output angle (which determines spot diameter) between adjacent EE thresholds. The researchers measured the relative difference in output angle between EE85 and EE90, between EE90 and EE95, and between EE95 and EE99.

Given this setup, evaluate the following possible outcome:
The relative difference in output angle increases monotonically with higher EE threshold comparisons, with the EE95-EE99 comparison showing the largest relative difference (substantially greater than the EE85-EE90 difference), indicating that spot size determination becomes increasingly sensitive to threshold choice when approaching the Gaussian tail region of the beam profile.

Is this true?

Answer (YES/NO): YES